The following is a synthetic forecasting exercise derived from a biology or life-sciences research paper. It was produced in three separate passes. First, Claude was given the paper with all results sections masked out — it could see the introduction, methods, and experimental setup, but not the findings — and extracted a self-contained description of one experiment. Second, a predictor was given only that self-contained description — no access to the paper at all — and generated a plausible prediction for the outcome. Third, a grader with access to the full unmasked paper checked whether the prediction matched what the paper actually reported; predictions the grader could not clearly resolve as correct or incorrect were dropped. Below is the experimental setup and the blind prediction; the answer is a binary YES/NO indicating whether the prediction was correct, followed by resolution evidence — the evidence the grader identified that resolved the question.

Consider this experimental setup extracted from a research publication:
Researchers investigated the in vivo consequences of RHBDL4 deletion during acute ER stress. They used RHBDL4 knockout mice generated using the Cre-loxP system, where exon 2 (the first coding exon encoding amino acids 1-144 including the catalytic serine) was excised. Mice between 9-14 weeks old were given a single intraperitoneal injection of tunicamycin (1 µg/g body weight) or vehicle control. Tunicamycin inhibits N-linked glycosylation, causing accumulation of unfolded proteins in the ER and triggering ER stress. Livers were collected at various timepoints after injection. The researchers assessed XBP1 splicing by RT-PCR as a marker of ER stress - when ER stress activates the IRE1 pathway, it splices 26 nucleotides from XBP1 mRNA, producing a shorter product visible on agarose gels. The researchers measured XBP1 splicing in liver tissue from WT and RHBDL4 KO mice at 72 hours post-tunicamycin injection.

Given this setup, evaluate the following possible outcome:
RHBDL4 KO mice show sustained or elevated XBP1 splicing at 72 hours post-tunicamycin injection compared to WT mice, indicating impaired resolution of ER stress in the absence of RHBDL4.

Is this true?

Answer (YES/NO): NO